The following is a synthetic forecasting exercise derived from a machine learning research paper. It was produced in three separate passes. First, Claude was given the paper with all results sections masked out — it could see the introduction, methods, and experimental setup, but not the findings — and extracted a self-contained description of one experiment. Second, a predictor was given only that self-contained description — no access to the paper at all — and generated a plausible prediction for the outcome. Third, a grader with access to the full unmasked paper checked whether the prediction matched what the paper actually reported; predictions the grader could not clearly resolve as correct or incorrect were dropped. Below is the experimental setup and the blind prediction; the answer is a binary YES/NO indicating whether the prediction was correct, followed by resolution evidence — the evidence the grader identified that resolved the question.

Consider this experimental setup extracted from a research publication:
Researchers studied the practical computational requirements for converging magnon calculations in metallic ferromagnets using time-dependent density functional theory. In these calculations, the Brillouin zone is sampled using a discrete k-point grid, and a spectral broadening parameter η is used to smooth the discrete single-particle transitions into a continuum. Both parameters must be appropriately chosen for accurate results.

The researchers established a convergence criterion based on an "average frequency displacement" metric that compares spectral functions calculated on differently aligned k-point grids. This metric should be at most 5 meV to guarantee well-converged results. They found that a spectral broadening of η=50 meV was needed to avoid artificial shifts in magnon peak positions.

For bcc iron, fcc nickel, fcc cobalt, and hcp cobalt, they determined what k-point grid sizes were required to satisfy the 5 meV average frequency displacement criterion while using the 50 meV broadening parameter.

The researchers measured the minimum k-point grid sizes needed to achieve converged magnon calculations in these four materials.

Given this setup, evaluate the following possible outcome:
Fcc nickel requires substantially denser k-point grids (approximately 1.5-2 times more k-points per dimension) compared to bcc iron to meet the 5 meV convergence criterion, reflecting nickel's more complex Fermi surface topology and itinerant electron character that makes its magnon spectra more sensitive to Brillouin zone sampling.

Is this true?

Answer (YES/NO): NO